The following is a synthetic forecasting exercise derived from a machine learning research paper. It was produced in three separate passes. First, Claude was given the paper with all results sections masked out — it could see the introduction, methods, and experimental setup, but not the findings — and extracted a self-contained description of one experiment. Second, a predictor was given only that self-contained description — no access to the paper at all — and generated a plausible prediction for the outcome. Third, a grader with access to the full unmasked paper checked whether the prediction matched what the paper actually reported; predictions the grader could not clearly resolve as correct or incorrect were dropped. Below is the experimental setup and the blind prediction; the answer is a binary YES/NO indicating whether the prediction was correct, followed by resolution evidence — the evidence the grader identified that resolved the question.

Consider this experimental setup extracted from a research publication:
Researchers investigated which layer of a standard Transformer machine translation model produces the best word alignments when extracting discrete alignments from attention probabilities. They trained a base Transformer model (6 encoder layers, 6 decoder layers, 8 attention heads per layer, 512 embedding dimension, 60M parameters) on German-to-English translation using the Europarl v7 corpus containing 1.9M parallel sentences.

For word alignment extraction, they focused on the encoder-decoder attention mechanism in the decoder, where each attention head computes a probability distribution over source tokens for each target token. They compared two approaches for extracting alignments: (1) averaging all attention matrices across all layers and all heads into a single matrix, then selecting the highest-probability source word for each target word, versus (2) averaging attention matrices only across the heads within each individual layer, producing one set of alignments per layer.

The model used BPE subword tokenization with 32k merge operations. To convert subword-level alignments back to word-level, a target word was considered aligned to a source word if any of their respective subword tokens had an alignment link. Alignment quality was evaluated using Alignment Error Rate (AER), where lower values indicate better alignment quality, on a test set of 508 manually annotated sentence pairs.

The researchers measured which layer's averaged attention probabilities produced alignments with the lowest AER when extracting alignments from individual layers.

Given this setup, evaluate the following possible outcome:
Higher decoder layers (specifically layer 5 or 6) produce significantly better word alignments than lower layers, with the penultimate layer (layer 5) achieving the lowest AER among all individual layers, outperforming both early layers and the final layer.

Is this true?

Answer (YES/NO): YES